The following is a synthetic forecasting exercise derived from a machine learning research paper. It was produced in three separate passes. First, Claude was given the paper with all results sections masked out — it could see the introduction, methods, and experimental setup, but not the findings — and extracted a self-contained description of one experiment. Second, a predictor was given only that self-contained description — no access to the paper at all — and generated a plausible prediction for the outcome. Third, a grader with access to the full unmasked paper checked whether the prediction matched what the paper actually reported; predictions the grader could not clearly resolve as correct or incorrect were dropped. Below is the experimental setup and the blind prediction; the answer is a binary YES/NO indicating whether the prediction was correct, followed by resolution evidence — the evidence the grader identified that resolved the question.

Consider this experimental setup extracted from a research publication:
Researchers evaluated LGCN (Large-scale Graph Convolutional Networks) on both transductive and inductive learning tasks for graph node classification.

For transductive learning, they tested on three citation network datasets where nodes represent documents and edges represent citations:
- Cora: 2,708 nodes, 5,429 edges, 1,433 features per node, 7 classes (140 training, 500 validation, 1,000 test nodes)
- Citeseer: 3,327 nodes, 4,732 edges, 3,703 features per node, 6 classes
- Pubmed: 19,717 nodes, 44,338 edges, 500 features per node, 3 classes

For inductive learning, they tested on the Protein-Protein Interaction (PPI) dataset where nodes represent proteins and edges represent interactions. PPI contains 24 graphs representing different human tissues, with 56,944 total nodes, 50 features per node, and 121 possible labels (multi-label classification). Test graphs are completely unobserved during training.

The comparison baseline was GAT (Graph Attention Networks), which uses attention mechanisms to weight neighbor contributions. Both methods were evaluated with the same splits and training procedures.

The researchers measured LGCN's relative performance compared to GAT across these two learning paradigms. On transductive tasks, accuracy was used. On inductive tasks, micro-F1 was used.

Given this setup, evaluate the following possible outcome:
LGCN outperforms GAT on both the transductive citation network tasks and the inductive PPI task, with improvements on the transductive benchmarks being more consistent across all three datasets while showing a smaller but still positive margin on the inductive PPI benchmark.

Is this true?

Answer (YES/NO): NO